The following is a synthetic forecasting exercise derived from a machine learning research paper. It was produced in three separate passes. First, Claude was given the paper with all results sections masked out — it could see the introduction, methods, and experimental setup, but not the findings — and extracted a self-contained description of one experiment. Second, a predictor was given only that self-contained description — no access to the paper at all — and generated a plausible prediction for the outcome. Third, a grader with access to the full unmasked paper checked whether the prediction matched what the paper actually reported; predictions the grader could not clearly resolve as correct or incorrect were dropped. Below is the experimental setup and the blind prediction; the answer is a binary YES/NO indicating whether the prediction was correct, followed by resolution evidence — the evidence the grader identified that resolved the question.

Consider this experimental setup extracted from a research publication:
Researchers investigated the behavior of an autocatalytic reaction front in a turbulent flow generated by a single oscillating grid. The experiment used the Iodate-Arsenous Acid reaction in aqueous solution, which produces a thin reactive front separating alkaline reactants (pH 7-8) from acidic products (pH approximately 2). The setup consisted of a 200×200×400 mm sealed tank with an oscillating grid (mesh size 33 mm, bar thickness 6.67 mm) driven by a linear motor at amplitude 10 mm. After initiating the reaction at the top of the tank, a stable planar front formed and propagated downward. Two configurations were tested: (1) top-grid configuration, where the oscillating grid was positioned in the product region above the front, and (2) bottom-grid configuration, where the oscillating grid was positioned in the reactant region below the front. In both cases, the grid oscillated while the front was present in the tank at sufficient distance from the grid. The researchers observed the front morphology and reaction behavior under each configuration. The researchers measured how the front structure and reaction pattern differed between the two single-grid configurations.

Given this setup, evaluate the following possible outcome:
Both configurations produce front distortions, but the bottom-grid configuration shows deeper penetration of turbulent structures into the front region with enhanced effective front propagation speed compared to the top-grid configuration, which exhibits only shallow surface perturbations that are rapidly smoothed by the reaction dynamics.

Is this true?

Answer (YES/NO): NO